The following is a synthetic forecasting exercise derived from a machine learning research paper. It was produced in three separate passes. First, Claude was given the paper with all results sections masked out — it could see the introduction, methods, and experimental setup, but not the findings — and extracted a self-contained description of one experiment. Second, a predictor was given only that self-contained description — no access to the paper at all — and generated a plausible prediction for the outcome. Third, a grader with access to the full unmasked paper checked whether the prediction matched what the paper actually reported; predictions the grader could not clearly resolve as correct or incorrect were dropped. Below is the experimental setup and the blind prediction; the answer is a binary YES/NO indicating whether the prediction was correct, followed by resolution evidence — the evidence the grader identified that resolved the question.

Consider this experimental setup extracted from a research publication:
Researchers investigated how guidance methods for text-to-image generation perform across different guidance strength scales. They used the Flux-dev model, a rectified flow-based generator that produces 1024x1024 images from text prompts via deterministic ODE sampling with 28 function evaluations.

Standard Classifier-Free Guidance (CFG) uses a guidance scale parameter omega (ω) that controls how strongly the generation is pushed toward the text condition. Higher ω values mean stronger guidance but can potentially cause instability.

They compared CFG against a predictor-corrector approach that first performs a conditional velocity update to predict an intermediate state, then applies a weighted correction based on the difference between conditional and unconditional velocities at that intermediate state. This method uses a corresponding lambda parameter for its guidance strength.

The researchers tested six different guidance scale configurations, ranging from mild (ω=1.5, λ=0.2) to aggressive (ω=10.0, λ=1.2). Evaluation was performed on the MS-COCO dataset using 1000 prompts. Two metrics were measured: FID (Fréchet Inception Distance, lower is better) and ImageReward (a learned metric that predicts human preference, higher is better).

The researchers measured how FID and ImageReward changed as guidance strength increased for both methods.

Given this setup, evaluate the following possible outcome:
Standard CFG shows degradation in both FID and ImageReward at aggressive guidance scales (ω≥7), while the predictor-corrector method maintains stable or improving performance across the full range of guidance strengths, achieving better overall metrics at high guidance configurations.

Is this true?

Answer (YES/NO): YES